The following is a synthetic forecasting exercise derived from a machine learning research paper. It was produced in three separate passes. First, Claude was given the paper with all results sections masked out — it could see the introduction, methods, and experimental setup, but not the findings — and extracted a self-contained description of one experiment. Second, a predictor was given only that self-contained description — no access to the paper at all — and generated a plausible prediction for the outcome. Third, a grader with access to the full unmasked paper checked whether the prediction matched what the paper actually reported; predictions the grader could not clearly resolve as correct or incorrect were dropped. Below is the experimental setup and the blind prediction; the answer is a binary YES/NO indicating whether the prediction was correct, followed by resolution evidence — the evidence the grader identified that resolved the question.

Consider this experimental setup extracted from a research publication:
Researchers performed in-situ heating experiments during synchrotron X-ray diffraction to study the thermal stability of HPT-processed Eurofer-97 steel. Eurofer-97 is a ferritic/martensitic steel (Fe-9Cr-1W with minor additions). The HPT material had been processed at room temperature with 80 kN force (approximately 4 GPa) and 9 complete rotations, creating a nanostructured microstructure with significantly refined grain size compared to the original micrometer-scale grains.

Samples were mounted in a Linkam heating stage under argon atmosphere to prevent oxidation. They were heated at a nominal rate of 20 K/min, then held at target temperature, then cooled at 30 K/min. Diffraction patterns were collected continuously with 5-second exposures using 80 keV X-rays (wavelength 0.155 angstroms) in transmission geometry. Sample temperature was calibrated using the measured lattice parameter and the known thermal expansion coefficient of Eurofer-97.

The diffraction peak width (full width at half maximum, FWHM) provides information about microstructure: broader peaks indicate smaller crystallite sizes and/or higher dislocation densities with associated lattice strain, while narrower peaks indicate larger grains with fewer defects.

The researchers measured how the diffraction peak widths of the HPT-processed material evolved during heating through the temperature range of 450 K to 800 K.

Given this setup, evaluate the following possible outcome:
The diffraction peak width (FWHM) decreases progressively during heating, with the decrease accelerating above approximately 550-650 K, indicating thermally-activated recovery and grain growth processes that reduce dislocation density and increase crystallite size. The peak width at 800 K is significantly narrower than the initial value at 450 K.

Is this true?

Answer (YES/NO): NO